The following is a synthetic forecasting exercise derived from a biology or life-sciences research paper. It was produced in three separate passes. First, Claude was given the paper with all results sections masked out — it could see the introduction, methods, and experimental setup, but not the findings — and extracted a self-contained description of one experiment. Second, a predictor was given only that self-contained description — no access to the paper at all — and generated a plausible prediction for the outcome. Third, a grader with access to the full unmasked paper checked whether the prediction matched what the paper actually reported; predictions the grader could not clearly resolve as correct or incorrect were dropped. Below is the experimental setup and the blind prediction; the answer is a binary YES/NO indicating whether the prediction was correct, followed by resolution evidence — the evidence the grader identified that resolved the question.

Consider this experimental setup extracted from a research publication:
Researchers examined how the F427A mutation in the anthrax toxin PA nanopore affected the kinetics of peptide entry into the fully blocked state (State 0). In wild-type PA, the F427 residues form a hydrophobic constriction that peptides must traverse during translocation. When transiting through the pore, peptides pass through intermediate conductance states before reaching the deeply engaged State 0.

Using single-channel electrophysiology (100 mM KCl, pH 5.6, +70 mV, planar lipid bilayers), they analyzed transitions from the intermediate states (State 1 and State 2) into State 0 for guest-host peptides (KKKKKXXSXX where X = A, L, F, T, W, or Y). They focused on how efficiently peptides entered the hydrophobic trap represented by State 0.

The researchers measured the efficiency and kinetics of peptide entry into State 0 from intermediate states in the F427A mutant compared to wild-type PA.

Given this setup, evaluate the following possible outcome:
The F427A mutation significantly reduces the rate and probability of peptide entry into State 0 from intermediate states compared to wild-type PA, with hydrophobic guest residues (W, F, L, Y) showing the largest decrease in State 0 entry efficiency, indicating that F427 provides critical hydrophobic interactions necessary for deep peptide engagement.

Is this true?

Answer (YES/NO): NO